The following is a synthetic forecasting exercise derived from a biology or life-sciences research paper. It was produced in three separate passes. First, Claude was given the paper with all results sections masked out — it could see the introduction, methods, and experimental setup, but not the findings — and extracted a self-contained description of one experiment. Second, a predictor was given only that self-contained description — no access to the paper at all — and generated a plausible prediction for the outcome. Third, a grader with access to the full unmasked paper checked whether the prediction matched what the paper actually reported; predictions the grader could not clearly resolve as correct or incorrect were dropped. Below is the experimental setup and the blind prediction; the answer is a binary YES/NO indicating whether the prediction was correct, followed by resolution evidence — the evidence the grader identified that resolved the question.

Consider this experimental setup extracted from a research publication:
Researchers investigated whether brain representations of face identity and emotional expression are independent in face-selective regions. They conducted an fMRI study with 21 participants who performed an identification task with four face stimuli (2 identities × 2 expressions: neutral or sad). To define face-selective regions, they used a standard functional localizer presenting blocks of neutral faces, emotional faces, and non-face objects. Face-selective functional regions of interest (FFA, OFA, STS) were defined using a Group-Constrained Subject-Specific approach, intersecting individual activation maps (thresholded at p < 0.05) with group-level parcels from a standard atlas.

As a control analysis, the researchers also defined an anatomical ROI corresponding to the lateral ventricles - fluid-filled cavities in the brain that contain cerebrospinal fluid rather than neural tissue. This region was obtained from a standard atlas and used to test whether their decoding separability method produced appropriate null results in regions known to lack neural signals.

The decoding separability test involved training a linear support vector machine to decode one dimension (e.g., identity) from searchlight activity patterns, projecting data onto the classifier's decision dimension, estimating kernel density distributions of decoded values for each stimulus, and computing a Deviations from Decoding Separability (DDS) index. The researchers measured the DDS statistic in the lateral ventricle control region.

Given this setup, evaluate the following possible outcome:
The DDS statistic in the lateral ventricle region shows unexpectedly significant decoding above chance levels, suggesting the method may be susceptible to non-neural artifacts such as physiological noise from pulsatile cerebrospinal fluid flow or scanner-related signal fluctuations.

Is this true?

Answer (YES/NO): NO